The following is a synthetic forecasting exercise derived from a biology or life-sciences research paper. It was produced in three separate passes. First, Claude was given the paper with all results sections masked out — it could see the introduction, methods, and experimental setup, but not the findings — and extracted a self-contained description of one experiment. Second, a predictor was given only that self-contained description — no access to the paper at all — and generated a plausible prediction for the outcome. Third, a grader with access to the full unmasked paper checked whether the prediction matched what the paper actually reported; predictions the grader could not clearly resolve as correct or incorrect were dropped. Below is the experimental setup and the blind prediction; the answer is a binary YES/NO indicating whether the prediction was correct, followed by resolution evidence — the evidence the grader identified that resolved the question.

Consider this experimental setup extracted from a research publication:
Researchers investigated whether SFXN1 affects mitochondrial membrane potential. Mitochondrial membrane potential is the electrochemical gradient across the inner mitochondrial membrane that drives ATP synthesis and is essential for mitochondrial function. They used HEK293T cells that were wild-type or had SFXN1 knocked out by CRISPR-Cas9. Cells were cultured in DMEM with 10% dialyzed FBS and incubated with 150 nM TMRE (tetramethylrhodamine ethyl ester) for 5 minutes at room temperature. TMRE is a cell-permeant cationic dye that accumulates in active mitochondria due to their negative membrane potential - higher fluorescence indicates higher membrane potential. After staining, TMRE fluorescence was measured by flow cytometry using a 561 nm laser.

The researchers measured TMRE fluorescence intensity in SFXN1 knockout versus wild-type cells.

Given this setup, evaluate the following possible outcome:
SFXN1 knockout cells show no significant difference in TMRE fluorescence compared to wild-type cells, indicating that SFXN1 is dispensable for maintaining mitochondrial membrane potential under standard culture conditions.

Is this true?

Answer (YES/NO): NO